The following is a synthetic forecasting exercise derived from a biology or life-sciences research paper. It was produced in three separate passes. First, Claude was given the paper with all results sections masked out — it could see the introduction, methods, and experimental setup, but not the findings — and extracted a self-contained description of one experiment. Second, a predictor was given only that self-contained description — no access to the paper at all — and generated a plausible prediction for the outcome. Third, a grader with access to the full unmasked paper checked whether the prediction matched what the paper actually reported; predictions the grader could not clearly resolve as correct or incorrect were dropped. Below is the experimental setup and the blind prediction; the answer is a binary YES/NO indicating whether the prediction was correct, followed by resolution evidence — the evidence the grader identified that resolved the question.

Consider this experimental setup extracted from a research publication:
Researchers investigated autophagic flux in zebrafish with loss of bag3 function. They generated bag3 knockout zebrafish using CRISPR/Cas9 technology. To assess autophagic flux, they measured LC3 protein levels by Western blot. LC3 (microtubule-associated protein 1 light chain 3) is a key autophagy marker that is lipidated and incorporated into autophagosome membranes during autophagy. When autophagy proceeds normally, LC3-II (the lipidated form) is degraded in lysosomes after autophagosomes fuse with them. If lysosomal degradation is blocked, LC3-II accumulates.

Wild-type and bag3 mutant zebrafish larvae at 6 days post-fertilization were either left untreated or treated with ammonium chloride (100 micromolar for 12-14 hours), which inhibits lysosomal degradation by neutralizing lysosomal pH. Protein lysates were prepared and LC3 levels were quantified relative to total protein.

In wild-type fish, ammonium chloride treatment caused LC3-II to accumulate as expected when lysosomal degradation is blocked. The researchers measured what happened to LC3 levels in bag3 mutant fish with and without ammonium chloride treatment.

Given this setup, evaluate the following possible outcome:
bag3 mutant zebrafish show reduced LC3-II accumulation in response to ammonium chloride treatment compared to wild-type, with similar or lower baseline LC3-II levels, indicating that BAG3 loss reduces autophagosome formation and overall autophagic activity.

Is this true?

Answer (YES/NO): YES